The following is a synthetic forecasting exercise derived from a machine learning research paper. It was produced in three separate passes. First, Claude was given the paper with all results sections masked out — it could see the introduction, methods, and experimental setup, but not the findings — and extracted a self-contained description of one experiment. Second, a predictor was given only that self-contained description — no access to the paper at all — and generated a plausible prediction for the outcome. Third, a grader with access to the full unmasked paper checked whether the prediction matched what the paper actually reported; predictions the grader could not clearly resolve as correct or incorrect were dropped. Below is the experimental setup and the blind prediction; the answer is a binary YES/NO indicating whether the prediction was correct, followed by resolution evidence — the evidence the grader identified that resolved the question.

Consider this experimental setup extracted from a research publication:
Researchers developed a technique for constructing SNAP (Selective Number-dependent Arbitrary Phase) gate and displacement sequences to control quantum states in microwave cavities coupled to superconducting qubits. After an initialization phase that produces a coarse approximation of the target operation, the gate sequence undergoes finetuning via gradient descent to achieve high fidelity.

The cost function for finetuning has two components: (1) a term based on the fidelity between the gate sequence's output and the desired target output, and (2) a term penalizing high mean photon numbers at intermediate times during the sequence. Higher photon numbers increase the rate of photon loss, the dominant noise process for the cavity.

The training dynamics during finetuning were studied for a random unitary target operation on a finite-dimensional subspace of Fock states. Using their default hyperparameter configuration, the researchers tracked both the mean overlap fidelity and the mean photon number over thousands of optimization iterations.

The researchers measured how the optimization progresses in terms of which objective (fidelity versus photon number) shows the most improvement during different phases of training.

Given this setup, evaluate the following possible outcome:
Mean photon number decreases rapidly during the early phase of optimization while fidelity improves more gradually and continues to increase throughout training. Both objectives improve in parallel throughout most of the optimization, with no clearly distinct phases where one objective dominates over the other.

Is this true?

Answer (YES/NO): NO